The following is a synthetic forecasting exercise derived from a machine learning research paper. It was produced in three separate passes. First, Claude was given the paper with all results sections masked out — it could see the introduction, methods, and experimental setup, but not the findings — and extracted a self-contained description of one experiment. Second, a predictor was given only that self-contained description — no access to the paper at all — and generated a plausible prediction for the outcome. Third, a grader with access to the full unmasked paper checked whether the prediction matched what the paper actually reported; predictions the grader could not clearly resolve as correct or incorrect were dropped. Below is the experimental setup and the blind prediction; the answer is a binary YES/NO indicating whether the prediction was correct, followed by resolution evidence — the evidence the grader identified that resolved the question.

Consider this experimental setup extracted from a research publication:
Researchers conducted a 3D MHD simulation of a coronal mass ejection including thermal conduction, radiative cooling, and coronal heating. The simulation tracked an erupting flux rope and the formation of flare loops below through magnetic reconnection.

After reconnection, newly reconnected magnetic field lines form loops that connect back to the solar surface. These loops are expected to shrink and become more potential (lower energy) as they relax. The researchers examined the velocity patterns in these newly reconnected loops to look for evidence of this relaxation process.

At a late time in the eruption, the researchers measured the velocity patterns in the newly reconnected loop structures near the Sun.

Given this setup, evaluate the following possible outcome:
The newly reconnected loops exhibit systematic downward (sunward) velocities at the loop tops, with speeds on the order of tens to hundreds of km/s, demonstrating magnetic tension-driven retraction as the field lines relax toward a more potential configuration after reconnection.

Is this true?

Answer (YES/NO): NO